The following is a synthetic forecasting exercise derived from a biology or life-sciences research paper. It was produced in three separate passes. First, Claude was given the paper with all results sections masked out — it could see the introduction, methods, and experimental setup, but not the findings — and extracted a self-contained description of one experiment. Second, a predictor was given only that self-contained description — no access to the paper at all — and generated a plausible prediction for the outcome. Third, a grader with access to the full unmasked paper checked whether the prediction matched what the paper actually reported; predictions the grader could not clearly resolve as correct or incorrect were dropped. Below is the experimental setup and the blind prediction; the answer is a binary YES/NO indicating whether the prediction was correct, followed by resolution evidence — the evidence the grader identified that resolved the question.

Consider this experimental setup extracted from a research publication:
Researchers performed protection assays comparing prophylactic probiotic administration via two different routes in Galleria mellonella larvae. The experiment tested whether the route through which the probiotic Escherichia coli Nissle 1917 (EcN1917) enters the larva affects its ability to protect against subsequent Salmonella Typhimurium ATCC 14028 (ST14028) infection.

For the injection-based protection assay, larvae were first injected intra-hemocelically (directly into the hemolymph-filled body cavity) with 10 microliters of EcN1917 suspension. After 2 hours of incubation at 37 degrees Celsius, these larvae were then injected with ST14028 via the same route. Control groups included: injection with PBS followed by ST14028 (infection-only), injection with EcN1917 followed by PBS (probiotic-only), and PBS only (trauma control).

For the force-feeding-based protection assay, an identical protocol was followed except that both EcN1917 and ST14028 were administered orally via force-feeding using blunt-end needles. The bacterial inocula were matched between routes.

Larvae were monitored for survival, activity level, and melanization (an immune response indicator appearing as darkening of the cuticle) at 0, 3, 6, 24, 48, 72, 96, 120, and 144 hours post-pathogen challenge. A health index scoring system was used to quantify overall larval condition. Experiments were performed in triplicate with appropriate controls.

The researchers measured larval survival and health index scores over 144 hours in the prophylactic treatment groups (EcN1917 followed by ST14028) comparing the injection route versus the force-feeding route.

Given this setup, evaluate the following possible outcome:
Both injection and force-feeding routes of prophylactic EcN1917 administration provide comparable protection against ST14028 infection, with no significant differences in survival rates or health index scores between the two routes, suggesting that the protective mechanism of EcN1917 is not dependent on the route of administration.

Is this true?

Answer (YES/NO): NO